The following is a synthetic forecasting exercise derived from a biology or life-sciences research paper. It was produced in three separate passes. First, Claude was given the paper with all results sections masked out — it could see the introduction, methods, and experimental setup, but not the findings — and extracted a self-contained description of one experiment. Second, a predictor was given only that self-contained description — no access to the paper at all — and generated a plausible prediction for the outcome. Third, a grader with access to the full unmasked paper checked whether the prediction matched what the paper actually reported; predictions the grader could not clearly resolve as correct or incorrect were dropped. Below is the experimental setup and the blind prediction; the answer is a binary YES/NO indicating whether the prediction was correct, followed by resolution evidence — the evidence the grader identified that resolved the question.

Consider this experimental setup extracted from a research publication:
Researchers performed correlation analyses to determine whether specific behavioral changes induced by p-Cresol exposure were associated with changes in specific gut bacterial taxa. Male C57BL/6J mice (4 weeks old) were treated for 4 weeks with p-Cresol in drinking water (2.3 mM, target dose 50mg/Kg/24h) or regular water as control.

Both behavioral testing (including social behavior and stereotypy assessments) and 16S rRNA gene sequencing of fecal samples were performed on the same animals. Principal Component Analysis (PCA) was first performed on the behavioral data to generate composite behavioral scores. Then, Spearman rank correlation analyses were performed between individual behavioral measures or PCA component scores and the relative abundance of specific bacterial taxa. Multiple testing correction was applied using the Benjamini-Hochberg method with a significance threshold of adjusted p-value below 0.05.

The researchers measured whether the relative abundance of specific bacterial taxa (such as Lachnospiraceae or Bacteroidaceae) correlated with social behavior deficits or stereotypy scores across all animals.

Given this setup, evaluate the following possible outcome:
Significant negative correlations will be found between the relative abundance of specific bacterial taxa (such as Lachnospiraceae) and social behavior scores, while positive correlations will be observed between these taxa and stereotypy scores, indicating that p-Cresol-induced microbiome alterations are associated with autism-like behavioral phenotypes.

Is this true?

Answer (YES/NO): NO